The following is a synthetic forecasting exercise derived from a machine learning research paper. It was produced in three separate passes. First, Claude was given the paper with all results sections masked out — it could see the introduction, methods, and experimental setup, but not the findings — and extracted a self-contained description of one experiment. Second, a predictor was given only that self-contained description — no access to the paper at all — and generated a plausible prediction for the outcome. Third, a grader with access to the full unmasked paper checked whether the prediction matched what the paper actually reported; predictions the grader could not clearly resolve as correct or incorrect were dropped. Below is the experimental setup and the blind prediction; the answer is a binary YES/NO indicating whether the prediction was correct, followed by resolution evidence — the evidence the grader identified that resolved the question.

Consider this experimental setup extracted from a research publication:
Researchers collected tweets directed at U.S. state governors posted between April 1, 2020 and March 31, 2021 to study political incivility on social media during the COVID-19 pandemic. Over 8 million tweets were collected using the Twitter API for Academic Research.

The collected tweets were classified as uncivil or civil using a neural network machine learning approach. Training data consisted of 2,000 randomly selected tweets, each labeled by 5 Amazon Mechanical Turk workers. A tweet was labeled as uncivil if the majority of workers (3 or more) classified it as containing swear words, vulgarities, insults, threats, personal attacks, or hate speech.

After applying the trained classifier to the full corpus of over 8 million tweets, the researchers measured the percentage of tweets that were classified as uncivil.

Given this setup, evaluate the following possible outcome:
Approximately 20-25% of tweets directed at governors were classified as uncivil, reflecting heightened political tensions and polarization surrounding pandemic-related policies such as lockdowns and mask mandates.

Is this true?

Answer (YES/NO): YES